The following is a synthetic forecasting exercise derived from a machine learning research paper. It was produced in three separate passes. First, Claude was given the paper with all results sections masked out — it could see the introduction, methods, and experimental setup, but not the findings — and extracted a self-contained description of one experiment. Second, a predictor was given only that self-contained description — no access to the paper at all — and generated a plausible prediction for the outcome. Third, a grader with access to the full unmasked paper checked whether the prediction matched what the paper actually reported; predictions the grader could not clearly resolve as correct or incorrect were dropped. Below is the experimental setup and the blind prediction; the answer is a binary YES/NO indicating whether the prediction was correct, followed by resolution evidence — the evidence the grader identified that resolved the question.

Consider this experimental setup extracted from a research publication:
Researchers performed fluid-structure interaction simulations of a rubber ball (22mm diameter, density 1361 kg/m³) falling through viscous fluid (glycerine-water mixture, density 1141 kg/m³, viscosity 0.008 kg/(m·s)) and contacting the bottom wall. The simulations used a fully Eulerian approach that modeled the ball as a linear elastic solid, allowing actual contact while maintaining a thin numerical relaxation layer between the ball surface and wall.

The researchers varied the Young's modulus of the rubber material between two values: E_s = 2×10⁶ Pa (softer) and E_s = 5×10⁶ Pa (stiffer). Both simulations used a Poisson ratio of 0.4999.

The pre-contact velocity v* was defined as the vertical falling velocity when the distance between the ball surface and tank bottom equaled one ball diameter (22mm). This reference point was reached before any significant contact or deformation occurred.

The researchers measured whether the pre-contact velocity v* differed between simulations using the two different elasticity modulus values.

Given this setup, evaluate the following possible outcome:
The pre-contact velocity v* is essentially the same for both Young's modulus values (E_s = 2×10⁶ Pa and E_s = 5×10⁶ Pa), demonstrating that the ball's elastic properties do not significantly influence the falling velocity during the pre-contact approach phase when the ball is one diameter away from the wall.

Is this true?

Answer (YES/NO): YES